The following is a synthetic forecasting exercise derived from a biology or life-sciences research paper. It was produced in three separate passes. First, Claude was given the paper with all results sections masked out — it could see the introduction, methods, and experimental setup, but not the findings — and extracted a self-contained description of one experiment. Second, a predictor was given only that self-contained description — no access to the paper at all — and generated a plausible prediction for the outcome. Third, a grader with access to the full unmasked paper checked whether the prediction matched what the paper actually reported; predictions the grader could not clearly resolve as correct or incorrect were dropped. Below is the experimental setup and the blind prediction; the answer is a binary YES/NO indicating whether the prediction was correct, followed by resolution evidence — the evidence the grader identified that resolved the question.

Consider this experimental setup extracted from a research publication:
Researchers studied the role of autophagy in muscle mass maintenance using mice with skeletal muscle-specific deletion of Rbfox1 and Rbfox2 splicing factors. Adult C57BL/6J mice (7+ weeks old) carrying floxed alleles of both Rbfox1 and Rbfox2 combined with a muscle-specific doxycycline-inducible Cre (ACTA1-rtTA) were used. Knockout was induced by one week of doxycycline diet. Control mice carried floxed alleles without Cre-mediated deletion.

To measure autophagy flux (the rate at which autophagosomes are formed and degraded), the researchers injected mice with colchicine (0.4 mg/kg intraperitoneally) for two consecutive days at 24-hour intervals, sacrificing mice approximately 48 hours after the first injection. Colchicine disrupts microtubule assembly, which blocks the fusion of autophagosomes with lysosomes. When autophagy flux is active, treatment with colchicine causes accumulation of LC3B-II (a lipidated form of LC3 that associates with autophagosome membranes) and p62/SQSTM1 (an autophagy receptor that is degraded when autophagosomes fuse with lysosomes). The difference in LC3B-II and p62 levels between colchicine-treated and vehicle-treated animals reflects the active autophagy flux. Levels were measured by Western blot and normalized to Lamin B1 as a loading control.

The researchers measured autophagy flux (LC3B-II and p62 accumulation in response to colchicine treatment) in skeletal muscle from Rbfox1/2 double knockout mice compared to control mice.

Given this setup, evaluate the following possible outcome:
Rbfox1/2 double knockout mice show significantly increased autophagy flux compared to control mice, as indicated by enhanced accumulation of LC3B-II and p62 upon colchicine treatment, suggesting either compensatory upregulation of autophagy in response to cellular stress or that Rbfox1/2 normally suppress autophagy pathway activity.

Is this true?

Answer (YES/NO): NO